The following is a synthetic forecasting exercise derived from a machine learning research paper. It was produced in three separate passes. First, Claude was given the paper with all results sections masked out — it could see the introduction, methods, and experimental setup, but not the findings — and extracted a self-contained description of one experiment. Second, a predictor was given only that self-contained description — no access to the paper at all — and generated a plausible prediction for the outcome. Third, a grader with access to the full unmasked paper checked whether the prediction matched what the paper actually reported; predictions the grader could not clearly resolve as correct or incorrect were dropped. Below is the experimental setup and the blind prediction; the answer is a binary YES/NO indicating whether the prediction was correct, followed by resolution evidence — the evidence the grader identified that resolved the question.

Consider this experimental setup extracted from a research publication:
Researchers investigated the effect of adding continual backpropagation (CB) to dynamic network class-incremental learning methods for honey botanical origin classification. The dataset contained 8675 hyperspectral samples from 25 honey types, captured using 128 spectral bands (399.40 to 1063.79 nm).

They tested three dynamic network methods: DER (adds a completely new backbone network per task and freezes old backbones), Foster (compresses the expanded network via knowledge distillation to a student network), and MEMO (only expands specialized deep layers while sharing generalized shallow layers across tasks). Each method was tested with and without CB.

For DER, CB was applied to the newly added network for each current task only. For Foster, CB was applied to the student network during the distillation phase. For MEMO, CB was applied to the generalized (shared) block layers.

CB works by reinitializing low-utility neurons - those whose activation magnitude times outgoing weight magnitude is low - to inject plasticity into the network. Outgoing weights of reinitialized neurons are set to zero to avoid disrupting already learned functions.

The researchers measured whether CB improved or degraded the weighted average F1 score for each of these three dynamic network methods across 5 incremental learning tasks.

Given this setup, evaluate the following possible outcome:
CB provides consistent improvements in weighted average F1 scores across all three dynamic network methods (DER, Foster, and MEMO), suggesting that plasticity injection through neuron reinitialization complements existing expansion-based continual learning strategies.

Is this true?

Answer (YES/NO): NO